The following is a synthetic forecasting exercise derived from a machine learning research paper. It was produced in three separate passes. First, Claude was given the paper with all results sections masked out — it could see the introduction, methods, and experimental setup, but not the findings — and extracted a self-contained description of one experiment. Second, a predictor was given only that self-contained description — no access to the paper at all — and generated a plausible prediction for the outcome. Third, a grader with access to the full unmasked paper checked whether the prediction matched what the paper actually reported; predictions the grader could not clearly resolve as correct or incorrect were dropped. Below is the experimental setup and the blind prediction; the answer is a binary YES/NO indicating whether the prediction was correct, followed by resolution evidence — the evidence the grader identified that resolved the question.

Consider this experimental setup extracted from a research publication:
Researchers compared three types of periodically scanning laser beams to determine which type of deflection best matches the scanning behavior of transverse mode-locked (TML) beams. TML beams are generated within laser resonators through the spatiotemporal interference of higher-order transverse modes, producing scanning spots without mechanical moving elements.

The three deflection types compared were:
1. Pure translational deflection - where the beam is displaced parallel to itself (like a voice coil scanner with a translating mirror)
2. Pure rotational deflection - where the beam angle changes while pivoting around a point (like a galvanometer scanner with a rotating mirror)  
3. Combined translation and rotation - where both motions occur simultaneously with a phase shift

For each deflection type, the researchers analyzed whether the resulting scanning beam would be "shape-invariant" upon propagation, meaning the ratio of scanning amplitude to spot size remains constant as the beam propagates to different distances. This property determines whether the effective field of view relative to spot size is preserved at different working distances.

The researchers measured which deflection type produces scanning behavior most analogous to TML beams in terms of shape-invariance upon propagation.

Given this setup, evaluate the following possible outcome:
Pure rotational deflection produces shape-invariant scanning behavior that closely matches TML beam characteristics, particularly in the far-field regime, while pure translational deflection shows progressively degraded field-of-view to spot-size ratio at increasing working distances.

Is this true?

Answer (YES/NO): NO